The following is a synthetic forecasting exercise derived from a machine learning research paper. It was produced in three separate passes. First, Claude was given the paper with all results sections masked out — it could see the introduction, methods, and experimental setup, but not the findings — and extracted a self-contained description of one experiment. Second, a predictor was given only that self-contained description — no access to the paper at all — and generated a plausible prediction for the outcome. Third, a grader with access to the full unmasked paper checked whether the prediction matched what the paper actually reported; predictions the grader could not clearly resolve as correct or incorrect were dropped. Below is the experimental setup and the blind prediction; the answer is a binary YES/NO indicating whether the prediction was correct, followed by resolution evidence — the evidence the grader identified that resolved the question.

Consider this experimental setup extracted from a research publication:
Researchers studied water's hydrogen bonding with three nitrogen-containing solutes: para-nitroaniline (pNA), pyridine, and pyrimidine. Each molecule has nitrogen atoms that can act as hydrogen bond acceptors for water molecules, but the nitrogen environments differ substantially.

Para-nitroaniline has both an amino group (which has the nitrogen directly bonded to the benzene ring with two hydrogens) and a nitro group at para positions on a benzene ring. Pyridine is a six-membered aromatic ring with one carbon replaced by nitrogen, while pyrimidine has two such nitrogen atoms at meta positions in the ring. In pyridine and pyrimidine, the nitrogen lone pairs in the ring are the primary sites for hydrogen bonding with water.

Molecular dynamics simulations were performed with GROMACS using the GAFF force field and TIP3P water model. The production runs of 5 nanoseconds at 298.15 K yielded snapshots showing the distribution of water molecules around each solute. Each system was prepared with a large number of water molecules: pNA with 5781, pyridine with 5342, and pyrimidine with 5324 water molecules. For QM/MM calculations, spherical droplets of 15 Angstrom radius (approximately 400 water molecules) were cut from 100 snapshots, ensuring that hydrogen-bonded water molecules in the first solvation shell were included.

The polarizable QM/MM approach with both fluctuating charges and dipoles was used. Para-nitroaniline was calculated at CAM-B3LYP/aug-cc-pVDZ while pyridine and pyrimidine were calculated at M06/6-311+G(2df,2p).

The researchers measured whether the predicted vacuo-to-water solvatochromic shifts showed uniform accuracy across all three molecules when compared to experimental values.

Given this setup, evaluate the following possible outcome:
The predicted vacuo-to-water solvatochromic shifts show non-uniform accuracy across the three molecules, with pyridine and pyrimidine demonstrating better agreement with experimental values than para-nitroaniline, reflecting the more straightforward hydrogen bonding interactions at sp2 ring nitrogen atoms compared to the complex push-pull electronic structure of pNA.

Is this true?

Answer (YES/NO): NO